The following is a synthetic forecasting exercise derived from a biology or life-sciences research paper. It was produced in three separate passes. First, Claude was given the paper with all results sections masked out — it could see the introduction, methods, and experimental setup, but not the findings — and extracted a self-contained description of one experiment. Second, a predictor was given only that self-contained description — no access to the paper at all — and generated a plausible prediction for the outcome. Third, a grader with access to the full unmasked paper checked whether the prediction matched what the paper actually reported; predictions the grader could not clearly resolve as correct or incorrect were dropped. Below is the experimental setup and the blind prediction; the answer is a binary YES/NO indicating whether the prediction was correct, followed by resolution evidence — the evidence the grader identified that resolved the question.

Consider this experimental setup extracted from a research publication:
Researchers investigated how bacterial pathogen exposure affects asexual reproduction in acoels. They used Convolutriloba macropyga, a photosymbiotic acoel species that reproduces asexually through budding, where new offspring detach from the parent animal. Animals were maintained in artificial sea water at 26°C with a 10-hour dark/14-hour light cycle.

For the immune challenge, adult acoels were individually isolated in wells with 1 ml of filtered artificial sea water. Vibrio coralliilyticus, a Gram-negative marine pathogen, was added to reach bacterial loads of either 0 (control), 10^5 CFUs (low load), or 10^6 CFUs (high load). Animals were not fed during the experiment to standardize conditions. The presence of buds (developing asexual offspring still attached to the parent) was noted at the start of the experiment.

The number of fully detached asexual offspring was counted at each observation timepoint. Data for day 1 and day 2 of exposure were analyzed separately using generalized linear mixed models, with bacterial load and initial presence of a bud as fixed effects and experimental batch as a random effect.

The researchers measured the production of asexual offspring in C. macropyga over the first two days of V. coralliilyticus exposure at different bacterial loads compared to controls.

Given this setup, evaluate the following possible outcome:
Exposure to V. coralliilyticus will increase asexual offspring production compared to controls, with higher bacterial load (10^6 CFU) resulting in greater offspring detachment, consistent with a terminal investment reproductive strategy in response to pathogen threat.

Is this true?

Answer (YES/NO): NO